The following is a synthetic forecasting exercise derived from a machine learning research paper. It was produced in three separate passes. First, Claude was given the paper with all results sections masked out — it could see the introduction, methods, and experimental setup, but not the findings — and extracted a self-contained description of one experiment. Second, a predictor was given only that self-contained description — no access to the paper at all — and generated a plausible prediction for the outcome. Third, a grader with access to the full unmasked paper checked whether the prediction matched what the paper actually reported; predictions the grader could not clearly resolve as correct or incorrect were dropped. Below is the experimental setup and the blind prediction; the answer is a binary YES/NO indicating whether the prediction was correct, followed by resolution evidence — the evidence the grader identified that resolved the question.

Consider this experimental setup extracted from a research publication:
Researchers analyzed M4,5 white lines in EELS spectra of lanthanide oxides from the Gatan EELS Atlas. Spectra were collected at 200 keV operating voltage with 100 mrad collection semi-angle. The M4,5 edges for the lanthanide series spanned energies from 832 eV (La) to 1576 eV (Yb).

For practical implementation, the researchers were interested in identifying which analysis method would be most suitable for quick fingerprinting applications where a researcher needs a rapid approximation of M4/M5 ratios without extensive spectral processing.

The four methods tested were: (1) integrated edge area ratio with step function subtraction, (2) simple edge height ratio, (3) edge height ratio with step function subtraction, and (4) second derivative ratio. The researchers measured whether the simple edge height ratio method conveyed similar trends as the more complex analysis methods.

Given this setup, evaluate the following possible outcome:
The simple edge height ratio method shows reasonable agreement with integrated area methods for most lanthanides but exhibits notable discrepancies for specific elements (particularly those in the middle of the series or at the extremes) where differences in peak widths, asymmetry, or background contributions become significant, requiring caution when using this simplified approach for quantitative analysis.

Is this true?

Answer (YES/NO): NO